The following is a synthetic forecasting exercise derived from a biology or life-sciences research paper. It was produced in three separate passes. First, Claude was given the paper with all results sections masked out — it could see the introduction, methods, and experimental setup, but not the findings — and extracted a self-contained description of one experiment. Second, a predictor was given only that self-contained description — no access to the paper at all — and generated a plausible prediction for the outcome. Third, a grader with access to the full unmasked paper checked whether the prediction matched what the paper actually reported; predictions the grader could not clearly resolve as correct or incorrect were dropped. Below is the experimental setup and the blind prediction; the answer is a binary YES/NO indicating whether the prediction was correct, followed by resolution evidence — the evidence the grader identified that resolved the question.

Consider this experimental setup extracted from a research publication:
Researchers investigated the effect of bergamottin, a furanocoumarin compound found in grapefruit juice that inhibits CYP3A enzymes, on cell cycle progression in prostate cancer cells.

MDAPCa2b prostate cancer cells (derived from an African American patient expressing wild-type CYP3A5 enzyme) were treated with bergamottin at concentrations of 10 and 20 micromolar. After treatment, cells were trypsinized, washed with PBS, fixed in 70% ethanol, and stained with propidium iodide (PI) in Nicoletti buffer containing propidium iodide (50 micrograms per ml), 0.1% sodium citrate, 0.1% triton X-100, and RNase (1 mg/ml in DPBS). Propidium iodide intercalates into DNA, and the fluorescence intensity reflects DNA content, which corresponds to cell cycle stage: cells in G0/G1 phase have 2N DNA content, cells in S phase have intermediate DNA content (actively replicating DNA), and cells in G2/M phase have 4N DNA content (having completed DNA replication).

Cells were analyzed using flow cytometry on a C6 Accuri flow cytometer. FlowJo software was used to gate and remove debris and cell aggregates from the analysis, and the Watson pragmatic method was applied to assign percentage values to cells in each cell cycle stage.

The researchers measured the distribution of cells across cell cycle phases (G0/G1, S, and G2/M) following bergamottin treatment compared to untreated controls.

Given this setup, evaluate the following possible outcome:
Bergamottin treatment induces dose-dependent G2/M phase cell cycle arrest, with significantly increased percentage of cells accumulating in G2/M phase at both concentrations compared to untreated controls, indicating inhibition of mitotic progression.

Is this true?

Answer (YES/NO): NO